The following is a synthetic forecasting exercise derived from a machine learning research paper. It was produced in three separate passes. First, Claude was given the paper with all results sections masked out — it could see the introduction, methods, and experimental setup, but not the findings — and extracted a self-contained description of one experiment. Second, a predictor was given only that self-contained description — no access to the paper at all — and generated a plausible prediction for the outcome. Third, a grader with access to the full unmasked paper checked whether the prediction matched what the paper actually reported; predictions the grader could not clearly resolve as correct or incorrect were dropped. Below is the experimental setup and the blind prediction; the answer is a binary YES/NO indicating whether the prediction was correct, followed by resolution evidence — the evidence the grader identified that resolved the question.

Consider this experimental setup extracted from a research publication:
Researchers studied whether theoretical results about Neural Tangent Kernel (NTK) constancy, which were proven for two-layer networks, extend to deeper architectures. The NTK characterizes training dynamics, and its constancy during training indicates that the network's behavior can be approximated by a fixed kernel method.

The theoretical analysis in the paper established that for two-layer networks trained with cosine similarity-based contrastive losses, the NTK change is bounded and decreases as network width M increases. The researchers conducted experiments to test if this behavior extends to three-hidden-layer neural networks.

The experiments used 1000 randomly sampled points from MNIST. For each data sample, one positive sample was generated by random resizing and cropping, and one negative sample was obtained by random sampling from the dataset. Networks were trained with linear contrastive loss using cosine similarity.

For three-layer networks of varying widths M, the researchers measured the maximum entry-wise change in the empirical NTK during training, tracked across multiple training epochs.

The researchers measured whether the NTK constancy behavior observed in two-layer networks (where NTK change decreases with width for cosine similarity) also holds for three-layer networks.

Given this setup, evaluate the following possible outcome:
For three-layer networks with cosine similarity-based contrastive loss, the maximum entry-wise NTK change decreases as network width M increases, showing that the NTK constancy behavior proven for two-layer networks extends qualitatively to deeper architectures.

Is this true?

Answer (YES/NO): YES